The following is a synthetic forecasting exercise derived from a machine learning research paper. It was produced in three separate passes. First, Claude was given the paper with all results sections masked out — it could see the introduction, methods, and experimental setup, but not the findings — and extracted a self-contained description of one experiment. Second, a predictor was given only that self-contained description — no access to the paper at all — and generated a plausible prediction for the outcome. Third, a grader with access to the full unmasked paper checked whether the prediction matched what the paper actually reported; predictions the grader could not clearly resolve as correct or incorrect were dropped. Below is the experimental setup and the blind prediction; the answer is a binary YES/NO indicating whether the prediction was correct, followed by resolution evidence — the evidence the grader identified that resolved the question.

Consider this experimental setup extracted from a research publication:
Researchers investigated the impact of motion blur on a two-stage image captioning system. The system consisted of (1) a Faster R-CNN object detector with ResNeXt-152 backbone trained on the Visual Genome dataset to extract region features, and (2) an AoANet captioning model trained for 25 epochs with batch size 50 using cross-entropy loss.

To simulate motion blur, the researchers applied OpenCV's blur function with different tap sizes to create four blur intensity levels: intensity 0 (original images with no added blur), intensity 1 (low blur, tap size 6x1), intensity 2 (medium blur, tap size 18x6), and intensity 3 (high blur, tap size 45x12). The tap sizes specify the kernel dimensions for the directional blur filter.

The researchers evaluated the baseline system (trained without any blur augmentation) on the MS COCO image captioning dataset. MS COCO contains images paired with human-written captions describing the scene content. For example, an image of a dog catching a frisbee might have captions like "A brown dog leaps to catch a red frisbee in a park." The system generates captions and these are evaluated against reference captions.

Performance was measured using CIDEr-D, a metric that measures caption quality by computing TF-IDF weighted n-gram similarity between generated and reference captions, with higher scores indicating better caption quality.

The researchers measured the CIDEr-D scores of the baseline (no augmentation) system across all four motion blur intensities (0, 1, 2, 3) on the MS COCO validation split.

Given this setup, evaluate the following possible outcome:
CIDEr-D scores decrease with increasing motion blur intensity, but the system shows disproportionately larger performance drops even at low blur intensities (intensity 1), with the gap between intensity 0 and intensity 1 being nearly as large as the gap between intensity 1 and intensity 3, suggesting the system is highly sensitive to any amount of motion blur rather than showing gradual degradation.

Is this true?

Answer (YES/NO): NO